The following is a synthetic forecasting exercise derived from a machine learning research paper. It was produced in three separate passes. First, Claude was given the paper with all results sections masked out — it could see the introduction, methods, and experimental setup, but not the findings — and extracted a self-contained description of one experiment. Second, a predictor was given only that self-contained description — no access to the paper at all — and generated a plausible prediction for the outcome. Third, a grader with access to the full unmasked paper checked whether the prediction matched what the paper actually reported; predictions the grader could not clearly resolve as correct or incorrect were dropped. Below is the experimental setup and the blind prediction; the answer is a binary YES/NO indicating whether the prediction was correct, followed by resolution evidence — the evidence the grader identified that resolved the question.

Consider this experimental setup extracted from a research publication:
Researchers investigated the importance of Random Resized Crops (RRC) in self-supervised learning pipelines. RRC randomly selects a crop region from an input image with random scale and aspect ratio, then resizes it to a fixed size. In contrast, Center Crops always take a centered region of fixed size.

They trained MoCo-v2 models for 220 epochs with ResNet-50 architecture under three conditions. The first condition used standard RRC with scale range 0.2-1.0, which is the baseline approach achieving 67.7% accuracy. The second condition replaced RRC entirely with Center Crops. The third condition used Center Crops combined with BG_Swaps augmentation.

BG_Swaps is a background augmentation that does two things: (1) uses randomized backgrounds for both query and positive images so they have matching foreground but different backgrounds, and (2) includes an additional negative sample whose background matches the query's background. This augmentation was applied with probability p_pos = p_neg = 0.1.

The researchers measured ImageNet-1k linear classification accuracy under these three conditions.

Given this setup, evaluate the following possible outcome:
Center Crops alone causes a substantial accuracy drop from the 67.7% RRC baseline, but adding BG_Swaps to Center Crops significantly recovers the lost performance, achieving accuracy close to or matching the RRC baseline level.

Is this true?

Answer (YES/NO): NO